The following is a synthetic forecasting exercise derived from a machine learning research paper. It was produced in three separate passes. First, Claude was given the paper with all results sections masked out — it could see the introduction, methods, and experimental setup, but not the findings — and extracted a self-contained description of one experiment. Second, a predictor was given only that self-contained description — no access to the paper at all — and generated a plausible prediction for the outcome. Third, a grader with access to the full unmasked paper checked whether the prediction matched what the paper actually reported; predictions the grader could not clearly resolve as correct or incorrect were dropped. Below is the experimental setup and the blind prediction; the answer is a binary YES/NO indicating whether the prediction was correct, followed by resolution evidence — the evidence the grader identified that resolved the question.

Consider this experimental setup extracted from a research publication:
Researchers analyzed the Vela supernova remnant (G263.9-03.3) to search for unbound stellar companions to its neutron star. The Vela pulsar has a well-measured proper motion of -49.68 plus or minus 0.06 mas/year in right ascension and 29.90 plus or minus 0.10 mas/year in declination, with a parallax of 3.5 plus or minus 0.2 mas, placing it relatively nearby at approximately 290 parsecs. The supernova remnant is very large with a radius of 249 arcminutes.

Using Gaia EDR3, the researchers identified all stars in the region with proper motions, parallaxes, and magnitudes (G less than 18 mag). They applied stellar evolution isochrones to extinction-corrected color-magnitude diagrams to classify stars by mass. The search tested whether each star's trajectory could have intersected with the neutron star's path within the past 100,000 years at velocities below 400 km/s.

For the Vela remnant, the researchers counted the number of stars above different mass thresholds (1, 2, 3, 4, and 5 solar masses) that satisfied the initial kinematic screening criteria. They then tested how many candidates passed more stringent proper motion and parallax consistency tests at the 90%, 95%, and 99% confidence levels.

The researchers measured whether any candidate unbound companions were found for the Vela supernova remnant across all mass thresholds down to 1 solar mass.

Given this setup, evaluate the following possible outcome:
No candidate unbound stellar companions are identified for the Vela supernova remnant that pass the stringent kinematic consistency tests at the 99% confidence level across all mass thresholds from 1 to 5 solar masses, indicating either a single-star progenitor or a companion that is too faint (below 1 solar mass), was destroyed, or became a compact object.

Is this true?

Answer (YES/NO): YES